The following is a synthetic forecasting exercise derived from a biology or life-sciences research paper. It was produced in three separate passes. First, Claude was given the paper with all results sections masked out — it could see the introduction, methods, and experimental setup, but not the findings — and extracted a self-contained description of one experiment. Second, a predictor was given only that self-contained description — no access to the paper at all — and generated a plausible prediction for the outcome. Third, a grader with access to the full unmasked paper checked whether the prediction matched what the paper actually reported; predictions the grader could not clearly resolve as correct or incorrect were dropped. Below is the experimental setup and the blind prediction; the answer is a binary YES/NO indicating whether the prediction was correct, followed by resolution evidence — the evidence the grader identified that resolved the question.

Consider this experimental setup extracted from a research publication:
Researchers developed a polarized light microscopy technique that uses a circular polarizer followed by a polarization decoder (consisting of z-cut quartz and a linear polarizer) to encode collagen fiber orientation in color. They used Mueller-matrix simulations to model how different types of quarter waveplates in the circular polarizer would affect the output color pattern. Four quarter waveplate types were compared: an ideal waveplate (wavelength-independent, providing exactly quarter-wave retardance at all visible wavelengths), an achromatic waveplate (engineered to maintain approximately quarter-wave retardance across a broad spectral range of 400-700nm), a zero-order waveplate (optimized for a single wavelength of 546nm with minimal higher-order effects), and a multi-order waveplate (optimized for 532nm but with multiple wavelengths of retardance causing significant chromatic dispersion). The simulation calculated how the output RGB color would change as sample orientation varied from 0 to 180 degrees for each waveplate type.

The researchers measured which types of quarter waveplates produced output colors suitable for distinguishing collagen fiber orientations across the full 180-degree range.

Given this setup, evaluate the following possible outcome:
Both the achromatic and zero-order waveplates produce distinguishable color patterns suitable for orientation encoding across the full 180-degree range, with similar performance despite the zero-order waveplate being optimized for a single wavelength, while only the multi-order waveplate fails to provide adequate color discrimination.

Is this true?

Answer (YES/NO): NO